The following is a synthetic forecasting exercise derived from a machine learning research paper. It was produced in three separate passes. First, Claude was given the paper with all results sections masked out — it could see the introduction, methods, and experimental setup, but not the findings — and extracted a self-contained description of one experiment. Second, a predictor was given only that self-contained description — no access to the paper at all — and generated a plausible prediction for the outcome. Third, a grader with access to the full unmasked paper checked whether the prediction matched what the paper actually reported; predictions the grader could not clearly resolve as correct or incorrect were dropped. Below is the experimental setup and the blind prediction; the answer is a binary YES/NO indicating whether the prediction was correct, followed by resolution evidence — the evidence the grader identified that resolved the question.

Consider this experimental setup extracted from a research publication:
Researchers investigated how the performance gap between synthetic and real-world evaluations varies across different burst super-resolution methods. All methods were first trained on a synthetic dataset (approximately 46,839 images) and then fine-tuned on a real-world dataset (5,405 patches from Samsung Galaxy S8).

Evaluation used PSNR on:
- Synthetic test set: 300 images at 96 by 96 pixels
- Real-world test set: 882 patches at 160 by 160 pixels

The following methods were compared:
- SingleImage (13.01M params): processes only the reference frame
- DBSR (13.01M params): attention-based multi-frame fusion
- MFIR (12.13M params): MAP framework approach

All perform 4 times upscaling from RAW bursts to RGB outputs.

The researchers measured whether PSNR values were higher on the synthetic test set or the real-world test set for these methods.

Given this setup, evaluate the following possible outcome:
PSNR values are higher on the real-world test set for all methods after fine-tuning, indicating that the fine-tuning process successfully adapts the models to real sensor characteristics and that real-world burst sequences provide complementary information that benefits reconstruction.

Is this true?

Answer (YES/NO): YES